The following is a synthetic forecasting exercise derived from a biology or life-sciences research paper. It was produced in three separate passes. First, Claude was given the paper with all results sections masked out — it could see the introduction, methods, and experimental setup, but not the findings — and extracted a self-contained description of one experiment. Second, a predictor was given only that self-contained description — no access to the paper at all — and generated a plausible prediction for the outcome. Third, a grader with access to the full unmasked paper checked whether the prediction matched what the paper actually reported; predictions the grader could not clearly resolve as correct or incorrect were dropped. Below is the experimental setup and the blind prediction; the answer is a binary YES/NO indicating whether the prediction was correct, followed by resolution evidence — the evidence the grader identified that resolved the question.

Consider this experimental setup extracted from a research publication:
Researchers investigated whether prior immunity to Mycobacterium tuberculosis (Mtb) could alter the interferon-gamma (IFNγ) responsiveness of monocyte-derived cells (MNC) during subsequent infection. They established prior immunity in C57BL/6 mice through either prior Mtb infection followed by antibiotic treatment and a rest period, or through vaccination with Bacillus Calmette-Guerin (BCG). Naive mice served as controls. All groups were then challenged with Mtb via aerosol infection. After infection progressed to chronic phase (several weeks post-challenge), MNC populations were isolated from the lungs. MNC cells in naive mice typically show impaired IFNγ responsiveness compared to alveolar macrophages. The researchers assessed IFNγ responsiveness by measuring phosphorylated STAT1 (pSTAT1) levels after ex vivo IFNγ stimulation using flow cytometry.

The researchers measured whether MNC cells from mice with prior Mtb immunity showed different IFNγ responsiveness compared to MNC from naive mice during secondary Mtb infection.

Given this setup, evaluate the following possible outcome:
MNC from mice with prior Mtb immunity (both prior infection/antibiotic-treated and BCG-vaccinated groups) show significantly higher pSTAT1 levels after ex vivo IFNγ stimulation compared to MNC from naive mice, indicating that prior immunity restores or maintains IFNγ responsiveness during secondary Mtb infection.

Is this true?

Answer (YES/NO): NO